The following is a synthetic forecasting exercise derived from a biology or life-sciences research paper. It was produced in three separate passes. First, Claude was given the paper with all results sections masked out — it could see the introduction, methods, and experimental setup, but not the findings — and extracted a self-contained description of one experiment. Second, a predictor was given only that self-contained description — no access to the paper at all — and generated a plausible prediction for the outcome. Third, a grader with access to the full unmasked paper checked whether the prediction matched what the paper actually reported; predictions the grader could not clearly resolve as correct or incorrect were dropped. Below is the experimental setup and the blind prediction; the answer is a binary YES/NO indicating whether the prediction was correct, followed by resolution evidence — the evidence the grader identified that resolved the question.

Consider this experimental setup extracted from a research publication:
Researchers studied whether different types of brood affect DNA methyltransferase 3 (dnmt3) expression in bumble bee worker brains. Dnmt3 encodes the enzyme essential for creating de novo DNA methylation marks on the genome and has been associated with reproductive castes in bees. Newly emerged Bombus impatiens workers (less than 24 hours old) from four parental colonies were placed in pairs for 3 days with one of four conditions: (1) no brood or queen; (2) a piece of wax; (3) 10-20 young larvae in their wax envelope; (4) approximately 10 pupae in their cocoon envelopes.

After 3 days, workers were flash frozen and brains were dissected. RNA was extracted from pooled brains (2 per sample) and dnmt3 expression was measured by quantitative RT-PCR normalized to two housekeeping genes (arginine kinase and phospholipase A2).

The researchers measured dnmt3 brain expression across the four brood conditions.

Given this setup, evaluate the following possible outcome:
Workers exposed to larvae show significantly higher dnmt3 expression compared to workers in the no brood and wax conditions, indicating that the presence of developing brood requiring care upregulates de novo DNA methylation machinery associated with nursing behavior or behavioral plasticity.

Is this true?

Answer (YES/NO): NO